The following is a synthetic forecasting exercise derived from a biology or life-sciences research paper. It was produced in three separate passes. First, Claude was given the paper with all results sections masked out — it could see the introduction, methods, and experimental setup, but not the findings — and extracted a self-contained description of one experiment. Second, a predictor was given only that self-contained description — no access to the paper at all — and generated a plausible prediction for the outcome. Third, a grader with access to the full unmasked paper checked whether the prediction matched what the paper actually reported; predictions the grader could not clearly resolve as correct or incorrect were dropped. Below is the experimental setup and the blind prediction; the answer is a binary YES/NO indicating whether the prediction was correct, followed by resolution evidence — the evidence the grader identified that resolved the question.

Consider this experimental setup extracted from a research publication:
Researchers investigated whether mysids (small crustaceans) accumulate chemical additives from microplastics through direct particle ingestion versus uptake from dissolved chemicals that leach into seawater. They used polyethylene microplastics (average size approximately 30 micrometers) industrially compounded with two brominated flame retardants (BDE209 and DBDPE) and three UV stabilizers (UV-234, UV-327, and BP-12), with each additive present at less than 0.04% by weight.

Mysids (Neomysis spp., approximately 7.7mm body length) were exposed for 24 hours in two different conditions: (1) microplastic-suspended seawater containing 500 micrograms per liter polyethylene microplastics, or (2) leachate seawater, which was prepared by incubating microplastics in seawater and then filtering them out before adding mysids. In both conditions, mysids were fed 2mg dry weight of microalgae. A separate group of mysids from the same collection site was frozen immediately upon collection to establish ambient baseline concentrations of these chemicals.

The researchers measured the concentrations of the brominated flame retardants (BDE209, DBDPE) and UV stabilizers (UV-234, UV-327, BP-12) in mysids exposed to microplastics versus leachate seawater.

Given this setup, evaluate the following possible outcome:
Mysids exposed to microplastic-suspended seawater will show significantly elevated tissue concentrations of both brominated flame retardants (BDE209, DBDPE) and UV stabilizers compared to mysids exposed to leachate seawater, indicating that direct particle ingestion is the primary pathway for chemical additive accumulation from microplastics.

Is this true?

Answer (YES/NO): NO